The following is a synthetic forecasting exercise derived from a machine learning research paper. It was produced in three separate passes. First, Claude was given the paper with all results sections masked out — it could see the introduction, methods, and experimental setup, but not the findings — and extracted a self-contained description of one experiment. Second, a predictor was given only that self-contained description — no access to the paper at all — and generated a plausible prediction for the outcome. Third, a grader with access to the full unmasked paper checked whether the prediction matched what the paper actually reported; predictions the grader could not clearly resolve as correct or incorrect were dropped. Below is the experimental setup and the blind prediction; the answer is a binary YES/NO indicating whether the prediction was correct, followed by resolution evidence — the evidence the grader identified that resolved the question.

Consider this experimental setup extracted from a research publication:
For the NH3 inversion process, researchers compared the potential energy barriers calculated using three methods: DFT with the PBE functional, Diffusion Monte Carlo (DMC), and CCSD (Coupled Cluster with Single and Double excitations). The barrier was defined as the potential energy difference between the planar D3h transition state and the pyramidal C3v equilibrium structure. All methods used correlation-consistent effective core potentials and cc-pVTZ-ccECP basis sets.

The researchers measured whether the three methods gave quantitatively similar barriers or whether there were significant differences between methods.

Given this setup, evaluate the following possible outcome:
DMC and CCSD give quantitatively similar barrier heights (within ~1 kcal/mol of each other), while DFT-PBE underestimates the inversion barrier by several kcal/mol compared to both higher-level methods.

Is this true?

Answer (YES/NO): NO